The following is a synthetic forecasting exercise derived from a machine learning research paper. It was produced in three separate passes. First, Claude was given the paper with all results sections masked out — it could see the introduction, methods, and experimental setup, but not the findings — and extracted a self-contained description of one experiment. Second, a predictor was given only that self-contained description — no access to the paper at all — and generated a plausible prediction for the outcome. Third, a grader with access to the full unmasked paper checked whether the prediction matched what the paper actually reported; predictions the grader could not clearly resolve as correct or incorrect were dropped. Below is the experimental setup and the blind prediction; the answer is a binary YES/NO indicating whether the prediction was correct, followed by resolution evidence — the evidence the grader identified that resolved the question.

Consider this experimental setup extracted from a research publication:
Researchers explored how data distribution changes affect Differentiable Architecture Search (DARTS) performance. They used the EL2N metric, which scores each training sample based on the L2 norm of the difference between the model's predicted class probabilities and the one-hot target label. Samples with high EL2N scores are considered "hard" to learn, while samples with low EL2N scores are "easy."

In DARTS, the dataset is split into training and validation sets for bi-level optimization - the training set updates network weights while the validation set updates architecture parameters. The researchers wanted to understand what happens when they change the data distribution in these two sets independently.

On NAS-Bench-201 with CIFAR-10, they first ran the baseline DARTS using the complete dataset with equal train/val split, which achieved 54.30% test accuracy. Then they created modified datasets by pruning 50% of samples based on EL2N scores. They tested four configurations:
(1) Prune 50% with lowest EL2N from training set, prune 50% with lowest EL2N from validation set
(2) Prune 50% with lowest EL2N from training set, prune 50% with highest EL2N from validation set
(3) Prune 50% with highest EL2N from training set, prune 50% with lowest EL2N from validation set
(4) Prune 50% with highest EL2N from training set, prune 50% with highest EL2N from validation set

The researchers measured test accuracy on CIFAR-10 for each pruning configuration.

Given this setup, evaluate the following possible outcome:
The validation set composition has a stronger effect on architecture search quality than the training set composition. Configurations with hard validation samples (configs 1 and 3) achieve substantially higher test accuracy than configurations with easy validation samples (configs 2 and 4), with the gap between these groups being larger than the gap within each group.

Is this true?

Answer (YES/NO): NO